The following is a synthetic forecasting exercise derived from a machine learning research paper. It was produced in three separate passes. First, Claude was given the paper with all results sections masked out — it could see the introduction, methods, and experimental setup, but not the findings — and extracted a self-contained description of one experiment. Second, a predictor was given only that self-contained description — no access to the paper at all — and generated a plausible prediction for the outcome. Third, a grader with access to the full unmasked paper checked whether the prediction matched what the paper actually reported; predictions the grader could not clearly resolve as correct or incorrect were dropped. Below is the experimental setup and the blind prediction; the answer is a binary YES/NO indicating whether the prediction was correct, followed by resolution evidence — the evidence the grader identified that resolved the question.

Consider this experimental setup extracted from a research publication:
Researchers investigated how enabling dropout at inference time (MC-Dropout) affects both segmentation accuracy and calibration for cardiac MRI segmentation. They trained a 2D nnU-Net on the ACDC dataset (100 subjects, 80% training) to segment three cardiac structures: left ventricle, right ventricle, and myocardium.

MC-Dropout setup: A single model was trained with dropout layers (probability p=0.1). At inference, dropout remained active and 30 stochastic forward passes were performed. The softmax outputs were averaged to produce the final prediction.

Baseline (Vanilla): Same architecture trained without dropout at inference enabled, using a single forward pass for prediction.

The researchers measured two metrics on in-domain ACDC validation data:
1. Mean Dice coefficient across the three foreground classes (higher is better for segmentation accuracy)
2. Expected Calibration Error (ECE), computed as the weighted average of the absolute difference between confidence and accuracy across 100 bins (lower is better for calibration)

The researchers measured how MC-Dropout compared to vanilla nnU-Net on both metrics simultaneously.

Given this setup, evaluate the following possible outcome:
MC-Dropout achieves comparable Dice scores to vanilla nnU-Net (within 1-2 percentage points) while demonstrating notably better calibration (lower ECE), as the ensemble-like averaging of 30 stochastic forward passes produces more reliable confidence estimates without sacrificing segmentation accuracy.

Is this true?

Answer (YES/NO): NO